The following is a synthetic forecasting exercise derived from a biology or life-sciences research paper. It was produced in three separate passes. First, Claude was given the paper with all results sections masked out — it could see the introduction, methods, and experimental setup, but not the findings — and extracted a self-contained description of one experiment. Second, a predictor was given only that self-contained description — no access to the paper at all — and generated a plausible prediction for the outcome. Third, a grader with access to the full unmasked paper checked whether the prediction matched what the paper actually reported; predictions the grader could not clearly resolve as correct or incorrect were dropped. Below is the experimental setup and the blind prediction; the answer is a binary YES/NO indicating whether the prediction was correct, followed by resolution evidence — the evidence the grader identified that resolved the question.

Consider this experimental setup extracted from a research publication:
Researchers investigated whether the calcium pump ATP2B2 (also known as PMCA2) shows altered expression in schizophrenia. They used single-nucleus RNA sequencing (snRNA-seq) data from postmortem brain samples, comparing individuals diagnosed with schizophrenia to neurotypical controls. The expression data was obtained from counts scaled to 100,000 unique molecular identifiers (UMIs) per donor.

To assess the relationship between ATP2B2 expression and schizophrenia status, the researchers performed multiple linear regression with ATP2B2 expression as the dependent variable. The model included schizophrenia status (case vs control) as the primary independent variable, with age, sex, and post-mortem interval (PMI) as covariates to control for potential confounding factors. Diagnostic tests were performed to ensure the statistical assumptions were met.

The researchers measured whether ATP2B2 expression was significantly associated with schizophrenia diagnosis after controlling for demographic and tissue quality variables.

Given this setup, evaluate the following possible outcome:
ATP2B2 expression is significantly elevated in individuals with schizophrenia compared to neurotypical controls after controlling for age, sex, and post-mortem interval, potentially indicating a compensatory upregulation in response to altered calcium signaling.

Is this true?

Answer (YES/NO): NO